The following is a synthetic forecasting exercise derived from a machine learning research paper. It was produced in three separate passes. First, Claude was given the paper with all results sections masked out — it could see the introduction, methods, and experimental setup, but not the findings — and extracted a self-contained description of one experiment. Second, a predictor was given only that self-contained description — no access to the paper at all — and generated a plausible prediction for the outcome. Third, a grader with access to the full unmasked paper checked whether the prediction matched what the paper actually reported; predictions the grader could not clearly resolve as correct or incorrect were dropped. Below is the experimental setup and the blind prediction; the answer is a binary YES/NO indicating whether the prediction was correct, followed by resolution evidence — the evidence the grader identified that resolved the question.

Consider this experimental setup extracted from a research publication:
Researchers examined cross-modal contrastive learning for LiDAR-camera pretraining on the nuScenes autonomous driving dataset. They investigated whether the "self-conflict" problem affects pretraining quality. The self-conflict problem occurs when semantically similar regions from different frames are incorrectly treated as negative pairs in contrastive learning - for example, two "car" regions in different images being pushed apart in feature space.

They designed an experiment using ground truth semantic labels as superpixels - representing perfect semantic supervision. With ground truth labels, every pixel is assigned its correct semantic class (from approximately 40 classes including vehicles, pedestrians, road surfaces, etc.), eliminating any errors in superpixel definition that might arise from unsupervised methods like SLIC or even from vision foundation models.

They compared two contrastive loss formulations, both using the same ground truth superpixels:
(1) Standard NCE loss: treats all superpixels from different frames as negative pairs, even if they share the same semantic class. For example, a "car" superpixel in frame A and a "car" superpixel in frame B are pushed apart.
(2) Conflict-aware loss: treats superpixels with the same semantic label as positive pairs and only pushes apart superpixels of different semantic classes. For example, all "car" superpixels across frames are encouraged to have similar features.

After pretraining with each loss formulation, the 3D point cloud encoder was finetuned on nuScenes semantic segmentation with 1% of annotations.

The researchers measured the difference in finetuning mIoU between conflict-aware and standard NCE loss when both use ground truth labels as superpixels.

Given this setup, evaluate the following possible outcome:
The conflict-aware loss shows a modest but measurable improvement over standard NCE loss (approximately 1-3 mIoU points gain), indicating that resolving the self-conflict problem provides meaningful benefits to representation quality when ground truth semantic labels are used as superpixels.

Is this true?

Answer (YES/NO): NO